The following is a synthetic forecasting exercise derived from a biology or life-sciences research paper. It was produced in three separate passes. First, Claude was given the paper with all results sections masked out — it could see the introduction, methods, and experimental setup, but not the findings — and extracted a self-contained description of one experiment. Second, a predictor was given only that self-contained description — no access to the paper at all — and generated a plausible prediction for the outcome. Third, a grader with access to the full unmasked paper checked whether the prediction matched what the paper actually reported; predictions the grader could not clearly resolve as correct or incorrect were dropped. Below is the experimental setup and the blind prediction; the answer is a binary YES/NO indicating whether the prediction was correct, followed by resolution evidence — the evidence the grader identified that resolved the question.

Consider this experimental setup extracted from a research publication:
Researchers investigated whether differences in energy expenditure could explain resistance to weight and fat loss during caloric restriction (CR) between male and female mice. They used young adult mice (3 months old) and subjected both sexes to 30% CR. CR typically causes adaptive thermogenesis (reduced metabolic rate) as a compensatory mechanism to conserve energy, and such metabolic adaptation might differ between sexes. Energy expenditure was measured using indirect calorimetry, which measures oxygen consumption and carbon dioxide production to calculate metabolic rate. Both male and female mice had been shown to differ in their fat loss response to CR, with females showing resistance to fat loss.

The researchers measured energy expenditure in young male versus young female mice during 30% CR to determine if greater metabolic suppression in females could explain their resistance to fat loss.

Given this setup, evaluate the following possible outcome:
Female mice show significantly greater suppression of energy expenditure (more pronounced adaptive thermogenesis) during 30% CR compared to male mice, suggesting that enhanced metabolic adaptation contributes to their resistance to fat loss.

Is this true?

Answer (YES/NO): NO